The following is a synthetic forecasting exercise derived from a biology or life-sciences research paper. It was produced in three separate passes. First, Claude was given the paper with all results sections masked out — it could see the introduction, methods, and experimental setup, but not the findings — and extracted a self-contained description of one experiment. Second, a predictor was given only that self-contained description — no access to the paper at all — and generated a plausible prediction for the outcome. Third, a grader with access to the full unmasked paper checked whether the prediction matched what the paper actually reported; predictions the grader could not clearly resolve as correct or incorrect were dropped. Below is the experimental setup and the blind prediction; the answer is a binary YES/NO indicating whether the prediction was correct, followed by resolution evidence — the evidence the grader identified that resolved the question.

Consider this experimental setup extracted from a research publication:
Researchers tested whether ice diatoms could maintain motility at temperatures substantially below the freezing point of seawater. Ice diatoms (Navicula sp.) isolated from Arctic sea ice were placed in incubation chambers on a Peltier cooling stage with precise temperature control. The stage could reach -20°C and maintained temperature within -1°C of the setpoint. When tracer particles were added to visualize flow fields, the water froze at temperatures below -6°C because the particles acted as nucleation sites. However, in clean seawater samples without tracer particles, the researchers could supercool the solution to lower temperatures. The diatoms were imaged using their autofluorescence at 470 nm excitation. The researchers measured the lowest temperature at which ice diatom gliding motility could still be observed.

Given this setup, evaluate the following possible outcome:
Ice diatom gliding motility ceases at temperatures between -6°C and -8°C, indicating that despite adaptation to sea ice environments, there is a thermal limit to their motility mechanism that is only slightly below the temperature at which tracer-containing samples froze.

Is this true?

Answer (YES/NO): NO